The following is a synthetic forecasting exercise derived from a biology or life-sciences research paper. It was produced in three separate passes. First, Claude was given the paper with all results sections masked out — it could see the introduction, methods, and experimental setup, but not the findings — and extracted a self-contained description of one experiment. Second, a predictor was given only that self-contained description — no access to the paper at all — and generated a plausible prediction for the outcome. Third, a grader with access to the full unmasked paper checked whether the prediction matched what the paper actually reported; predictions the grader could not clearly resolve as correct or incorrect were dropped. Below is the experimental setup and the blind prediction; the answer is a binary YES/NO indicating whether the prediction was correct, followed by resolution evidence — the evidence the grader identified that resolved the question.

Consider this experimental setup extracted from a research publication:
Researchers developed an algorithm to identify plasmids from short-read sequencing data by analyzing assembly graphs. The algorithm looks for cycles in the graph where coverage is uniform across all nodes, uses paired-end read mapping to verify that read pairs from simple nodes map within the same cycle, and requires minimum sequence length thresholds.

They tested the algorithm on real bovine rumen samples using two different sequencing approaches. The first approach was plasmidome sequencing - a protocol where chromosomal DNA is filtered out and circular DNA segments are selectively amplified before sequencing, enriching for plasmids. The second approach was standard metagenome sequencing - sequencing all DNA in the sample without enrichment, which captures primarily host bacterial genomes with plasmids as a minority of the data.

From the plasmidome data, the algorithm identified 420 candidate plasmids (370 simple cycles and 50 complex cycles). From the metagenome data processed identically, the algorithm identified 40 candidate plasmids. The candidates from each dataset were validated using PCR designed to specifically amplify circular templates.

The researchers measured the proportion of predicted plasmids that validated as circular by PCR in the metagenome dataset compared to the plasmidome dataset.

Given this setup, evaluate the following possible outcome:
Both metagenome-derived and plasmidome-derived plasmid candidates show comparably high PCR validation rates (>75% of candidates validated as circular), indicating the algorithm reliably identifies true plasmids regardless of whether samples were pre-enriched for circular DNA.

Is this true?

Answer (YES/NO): YES